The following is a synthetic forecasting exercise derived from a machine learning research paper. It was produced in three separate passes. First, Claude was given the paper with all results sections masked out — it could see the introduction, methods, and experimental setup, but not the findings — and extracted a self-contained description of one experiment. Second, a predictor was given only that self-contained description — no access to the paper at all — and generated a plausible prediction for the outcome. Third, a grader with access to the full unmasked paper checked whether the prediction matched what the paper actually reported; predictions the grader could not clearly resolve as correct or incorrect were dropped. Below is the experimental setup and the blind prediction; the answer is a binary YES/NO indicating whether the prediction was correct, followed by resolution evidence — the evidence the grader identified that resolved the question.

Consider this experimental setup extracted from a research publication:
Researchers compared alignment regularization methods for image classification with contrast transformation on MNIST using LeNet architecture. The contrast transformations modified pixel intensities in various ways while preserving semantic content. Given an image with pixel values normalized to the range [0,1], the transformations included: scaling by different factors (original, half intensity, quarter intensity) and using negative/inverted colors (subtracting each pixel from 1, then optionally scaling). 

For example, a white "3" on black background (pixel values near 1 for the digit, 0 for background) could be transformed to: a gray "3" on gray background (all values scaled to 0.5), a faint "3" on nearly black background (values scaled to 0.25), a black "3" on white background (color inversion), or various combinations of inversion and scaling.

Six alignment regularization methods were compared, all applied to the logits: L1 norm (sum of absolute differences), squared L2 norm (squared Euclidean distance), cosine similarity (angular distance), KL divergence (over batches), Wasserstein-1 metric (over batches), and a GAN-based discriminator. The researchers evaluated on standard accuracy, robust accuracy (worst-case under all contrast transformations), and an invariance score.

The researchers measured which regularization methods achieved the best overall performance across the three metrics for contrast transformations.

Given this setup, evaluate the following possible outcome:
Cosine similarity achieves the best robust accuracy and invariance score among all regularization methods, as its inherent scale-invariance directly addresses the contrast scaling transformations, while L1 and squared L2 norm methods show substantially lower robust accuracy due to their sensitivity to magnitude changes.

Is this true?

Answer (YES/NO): NO